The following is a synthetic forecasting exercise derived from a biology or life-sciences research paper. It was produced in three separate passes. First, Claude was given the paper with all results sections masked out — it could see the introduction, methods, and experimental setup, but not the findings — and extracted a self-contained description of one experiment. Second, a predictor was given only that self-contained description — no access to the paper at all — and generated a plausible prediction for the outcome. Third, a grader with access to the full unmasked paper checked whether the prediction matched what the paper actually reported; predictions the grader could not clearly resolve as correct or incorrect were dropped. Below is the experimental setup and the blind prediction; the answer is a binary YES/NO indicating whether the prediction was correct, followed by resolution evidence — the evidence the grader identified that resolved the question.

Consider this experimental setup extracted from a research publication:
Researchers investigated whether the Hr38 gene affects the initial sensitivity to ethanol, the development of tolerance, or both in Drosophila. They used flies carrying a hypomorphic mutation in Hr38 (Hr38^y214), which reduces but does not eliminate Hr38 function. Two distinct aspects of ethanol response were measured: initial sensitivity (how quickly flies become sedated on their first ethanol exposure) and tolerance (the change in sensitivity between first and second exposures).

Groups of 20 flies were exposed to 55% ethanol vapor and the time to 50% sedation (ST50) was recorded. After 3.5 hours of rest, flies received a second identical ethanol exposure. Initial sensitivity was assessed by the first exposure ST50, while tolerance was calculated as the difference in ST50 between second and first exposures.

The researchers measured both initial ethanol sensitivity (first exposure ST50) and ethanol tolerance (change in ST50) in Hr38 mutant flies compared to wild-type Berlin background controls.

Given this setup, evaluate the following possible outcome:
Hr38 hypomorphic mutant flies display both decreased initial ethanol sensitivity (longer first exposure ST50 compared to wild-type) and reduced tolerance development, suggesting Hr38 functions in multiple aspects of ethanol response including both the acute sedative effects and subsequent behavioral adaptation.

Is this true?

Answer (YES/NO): YES